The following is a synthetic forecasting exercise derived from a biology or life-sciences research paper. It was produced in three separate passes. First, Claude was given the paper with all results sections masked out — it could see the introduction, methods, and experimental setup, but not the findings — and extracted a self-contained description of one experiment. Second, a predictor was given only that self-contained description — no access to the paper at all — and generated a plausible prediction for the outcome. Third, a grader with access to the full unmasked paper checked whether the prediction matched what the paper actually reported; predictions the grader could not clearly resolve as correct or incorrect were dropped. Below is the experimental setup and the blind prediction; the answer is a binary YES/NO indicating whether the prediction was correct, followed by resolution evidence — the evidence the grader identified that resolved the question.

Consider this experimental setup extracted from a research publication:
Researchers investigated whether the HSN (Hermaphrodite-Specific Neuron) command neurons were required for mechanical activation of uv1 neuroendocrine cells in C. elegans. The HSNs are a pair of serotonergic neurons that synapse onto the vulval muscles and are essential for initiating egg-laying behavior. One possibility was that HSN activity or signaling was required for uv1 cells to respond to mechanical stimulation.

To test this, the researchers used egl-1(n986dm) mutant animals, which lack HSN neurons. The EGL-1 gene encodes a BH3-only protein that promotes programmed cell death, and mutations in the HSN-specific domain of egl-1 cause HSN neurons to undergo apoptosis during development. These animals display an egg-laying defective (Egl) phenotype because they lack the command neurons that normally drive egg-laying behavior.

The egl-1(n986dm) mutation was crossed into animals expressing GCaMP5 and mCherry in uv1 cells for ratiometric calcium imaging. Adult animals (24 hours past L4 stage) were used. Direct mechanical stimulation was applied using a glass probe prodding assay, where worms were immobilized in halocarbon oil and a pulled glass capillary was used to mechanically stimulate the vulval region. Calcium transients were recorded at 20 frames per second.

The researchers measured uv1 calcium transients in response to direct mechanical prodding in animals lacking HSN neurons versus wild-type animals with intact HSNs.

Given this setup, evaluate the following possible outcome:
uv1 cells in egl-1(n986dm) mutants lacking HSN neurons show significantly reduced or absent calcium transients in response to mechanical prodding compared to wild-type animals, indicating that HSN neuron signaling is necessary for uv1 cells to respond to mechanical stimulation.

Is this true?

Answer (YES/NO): NO